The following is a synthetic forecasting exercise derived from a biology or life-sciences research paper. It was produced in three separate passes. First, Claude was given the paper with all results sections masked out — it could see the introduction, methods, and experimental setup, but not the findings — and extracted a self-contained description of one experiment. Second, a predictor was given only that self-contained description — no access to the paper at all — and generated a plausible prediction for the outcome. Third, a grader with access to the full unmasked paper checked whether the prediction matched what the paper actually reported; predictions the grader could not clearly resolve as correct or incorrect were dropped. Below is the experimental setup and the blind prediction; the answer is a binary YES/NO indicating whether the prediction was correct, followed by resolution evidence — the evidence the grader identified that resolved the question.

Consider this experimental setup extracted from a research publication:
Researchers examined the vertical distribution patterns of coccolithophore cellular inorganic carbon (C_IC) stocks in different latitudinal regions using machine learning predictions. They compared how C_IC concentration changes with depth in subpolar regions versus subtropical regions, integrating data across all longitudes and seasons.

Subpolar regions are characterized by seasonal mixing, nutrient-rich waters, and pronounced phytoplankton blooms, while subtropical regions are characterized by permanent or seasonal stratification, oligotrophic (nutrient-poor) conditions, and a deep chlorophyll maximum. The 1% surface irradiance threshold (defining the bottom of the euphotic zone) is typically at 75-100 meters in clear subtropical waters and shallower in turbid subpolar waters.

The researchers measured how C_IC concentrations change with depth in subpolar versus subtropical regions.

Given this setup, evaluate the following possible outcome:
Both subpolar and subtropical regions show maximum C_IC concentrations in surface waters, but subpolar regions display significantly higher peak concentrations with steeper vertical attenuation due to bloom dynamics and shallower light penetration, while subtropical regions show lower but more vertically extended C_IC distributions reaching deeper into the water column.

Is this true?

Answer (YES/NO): NO